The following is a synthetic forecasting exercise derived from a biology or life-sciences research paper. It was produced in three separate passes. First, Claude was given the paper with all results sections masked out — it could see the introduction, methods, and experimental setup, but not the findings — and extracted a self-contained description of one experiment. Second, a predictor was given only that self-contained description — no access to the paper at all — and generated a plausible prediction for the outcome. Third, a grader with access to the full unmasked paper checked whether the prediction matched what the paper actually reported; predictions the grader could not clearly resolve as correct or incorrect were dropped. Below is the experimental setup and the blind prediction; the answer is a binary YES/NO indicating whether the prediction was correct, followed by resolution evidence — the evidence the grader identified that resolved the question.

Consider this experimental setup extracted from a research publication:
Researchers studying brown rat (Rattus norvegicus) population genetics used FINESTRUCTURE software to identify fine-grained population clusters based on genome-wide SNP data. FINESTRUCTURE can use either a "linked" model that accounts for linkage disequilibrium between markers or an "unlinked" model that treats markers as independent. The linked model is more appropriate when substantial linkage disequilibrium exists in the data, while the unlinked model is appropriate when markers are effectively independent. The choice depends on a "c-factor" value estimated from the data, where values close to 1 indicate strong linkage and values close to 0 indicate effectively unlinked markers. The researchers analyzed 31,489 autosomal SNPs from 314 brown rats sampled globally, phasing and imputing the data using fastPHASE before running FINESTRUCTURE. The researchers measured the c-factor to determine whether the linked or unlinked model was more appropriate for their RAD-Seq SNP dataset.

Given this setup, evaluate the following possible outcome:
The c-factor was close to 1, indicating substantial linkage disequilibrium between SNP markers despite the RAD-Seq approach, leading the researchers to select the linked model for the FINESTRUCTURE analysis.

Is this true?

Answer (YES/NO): NO